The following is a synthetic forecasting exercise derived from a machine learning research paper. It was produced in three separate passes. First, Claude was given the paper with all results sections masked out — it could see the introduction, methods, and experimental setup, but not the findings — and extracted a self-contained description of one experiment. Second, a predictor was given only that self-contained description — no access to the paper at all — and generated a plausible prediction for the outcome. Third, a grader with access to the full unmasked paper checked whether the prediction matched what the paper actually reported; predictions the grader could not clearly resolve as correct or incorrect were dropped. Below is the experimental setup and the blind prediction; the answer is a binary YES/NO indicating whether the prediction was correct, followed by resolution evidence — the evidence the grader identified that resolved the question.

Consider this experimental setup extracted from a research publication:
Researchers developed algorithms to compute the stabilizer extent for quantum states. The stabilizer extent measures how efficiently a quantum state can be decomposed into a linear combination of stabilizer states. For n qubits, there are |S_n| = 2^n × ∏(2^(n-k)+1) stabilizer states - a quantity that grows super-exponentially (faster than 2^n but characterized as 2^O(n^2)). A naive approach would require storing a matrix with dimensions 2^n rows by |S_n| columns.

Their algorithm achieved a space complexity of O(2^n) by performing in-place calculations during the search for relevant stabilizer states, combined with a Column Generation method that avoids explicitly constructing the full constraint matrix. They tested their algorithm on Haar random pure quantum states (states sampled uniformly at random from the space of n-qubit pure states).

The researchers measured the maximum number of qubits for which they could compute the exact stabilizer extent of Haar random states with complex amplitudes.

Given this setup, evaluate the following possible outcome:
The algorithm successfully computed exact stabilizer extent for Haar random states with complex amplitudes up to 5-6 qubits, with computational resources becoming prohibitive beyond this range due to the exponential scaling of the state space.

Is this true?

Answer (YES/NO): NO